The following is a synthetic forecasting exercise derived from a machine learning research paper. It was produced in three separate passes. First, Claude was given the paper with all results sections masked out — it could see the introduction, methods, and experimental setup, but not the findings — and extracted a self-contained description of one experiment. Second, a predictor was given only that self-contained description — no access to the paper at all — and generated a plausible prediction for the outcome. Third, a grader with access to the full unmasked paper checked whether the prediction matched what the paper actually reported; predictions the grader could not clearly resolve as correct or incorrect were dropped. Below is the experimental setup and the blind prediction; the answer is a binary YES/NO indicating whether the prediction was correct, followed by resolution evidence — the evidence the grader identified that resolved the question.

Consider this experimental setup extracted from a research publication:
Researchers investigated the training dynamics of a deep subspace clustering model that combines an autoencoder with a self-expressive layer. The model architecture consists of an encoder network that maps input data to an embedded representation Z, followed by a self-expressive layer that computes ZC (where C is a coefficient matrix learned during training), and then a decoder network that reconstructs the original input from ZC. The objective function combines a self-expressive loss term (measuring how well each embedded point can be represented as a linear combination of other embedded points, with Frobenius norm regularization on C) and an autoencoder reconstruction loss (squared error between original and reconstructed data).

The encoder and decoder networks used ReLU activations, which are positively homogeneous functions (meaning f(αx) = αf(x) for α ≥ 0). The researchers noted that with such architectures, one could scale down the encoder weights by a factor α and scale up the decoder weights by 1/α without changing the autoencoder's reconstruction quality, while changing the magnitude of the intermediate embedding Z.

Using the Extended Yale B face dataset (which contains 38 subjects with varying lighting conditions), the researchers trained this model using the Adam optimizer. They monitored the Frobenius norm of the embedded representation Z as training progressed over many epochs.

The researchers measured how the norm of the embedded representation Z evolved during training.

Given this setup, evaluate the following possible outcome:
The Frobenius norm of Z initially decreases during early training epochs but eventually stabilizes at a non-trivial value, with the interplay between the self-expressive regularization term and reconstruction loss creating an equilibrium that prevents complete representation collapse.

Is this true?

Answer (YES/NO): NO